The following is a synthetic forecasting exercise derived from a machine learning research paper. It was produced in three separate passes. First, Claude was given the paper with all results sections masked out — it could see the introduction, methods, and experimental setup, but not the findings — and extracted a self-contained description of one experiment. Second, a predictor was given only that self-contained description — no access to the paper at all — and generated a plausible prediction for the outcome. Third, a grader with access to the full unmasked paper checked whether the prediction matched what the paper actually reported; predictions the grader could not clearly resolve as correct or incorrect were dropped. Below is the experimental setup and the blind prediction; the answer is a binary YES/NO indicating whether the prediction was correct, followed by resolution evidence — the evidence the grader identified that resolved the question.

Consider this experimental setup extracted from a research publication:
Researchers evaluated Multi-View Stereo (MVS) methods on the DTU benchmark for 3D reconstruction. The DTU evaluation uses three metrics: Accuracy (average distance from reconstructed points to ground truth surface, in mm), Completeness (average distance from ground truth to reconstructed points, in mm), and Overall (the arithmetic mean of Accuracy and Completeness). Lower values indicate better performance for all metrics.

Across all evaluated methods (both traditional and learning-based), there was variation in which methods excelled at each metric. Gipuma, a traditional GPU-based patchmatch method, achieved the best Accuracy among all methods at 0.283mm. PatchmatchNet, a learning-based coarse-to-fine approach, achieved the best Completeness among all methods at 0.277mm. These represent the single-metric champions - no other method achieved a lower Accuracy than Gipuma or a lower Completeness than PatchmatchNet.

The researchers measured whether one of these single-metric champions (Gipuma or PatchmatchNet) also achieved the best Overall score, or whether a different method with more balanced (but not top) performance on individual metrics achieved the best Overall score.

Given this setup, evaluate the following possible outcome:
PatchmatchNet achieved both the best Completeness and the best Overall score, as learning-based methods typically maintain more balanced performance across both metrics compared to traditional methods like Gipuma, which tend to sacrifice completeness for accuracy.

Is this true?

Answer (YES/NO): NO